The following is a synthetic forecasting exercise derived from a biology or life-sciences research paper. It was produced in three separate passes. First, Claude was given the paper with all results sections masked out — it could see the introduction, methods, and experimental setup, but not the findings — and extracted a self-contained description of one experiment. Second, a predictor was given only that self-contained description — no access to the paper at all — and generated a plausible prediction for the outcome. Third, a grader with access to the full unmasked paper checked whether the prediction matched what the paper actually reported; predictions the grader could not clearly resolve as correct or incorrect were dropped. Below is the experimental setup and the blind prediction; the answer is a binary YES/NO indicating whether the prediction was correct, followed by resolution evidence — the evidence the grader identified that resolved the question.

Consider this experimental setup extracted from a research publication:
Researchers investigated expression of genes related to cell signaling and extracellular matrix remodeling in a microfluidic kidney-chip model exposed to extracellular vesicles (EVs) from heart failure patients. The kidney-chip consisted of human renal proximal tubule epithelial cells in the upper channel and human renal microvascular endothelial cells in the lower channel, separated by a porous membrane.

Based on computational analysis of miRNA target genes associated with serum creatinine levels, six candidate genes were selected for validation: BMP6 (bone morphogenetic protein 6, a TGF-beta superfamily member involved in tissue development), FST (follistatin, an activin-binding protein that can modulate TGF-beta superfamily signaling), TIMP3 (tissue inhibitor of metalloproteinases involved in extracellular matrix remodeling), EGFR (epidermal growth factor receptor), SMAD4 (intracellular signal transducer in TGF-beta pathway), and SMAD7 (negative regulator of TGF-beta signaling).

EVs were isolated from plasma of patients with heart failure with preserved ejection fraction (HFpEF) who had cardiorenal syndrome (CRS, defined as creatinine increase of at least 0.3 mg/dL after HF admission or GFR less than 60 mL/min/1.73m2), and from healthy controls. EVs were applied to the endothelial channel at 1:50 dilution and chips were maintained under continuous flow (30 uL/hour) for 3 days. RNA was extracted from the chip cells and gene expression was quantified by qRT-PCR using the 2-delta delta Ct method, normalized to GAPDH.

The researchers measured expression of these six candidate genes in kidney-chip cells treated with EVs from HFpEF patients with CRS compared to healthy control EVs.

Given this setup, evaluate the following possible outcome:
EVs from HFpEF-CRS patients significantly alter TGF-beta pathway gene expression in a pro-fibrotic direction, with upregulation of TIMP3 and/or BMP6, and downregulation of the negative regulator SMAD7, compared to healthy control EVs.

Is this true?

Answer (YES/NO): NO